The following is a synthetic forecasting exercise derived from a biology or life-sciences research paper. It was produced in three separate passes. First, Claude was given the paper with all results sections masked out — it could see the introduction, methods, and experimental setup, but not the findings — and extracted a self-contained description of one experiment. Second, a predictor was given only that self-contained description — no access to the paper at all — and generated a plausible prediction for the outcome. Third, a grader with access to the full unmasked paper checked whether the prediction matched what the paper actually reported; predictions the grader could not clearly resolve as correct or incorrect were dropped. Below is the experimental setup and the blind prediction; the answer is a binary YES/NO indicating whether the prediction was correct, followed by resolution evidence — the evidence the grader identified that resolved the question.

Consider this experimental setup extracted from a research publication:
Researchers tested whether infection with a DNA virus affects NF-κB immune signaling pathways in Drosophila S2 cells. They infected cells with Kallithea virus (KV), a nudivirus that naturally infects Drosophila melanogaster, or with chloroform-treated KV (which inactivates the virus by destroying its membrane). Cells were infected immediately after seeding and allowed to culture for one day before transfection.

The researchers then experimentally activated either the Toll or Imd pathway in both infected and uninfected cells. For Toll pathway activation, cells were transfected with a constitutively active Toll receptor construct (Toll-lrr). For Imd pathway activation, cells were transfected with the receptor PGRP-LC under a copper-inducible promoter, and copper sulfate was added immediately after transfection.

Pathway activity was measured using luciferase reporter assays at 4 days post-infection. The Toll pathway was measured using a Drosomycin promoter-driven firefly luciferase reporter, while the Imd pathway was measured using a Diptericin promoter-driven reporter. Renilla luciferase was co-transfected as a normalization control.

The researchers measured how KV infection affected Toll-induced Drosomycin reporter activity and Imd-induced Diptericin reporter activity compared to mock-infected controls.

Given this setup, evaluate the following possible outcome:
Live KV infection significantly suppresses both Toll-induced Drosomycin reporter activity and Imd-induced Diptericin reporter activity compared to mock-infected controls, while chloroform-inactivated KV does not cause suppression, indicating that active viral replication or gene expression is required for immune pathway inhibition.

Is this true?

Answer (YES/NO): NO